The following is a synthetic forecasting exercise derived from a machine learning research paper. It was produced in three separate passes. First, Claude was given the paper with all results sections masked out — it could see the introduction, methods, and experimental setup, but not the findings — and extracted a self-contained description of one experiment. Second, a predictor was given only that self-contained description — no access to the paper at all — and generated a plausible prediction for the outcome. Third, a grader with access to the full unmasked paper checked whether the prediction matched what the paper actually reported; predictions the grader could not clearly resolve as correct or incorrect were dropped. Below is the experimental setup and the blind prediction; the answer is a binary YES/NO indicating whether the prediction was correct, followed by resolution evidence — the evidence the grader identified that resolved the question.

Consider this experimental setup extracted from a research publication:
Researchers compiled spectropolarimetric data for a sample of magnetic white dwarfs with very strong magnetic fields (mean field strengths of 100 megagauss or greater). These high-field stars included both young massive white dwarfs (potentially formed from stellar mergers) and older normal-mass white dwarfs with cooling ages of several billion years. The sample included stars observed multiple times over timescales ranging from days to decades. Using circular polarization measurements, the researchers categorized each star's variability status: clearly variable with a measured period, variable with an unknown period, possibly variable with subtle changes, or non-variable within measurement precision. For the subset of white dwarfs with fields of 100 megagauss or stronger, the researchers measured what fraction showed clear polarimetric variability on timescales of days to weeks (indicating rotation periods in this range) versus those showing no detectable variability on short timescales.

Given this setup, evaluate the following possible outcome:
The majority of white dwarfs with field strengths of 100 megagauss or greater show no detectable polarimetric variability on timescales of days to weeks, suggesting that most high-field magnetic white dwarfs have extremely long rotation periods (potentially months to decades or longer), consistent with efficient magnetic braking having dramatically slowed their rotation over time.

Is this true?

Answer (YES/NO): NO